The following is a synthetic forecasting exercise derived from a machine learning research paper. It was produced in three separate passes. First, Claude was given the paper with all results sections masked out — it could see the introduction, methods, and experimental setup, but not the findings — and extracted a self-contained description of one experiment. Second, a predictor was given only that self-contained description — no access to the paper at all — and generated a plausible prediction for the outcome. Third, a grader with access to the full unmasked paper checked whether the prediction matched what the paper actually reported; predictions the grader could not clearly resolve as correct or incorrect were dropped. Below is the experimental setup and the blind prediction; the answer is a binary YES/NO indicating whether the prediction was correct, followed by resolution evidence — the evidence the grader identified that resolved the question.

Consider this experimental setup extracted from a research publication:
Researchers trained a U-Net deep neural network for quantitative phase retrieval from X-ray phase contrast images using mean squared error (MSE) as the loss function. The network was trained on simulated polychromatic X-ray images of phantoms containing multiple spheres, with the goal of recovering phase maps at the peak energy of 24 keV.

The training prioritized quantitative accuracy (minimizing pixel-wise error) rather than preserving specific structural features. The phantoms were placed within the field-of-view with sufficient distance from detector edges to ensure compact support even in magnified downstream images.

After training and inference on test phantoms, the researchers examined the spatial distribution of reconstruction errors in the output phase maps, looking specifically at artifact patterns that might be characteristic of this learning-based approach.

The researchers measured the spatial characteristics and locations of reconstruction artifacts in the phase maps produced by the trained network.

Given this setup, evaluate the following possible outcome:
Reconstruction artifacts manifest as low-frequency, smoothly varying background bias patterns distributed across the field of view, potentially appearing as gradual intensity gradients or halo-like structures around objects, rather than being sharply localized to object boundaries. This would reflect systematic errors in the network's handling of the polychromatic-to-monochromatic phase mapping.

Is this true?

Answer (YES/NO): NO